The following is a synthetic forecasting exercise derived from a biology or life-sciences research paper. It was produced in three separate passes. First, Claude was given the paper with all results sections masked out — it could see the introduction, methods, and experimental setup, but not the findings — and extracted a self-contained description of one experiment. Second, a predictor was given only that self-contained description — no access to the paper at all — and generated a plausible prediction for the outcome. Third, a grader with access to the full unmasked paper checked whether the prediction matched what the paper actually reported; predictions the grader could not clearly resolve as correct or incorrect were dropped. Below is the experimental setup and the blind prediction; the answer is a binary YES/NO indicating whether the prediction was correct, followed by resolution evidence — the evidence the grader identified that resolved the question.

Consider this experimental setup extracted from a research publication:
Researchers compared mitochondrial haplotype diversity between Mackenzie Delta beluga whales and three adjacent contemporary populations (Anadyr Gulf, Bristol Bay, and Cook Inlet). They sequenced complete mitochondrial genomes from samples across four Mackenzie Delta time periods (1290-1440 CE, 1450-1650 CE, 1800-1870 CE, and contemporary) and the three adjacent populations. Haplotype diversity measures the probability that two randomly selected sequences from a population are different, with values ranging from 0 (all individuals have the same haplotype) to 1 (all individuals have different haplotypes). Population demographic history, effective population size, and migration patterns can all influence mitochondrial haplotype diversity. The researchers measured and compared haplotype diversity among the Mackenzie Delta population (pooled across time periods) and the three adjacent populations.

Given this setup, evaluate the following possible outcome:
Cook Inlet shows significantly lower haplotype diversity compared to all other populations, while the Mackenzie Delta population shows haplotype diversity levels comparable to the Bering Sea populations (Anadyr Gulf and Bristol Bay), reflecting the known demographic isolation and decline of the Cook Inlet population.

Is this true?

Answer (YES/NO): NO